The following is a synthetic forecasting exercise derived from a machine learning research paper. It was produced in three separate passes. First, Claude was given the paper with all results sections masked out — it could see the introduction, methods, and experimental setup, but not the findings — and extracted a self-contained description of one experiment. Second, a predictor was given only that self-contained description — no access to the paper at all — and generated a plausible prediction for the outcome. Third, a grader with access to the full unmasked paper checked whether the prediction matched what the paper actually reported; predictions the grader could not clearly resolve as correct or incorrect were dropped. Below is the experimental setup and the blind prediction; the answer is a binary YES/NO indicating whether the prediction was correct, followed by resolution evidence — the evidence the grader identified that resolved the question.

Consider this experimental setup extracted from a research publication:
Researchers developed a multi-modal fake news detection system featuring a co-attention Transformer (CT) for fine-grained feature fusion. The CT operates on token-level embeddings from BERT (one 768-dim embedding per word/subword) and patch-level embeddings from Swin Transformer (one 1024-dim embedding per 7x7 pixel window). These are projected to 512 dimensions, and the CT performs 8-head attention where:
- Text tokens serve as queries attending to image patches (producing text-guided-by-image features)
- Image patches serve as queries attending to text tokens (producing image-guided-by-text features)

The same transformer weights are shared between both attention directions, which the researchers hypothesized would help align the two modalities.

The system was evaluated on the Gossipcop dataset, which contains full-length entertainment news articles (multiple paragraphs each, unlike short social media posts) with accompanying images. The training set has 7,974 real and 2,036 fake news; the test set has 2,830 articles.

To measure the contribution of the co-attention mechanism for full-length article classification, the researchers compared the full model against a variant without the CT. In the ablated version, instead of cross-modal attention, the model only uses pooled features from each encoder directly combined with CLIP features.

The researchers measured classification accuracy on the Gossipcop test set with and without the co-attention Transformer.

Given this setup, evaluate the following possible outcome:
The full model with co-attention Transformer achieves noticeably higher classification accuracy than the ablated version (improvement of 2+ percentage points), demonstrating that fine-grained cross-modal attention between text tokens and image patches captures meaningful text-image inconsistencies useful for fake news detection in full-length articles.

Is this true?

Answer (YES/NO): NO